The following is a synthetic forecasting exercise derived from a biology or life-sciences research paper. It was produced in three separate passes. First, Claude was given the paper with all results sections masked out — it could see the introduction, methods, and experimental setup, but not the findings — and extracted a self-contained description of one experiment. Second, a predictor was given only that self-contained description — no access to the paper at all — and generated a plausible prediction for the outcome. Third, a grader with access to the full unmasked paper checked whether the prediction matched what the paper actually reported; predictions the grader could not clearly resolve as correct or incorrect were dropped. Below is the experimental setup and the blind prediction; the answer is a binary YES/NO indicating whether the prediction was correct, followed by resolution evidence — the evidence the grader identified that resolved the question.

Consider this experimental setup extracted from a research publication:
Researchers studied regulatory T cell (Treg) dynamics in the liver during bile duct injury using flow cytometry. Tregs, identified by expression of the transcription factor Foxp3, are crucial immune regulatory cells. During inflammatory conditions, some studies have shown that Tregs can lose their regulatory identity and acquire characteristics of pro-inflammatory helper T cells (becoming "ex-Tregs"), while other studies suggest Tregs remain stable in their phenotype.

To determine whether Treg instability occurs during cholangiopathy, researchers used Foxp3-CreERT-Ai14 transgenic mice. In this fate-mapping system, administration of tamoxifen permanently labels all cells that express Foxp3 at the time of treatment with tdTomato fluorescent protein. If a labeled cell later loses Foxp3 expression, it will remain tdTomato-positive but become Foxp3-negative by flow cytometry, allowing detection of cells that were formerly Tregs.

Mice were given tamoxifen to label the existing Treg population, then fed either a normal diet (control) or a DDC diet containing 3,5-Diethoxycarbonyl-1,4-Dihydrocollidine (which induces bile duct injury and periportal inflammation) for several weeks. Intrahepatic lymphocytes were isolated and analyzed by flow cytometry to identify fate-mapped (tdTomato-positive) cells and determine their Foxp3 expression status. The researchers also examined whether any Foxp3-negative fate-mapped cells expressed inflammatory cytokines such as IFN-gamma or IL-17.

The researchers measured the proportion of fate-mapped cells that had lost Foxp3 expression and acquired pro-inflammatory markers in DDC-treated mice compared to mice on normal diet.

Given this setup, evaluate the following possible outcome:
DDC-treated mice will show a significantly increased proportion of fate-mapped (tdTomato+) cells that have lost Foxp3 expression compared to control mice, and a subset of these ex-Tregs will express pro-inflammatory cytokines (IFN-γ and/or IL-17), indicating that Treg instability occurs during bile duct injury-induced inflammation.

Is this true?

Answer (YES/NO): YES